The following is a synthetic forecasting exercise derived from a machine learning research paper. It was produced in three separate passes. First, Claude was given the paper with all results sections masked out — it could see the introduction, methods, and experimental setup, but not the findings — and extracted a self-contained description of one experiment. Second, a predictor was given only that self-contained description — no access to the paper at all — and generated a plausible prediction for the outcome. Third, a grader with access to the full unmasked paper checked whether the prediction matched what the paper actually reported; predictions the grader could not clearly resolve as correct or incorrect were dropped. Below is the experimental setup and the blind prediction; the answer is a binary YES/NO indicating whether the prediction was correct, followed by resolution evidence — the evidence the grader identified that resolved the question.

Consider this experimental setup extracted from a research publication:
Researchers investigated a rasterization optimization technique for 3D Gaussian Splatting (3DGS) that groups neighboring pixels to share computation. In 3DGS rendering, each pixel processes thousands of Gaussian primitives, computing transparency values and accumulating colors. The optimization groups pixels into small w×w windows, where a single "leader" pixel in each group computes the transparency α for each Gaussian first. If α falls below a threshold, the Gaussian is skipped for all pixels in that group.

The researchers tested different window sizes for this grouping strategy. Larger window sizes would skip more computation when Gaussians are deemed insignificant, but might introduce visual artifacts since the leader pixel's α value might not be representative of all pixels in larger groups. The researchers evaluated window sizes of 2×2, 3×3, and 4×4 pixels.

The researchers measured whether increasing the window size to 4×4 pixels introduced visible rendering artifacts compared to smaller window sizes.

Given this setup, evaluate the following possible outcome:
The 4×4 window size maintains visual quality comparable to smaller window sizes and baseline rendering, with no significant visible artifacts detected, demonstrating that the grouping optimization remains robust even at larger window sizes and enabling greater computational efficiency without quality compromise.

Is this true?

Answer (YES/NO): NO